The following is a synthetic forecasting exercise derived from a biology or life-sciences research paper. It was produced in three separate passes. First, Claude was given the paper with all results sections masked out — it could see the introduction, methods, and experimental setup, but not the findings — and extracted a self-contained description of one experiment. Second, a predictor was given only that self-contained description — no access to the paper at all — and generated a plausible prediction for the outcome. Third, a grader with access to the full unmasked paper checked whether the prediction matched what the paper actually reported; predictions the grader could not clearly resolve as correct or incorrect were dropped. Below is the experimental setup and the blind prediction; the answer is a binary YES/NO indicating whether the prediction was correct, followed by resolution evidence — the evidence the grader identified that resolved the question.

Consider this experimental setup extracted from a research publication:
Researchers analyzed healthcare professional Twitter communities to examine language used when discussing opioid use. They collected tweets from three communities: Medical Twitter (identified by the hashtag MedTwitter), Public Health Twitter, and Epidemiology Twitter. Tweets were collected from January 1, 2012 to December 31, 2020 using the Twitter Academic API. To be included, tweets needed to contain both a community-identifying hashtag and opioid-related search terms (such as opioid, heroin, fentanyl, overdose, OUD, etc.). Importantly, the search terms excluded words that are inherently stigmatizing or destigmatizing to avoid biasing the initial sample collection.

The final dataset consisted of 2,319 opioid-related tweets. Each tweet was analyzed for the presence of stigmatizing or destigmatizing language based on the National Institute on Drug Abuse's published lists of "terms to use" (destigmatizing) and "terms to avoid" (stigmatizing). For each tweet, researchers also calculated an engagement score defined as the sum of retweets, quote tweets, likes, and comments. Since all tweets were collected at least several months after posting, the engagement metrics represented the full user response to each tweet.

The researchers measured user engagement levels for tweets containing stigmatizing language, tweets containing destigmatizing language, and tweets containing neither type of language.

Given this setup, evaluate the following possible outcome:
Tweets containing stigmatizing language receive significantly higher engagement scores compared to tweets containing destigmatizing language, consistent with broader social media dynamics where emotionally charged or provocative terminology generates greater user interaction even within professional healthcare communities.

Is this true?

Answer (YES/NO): NO